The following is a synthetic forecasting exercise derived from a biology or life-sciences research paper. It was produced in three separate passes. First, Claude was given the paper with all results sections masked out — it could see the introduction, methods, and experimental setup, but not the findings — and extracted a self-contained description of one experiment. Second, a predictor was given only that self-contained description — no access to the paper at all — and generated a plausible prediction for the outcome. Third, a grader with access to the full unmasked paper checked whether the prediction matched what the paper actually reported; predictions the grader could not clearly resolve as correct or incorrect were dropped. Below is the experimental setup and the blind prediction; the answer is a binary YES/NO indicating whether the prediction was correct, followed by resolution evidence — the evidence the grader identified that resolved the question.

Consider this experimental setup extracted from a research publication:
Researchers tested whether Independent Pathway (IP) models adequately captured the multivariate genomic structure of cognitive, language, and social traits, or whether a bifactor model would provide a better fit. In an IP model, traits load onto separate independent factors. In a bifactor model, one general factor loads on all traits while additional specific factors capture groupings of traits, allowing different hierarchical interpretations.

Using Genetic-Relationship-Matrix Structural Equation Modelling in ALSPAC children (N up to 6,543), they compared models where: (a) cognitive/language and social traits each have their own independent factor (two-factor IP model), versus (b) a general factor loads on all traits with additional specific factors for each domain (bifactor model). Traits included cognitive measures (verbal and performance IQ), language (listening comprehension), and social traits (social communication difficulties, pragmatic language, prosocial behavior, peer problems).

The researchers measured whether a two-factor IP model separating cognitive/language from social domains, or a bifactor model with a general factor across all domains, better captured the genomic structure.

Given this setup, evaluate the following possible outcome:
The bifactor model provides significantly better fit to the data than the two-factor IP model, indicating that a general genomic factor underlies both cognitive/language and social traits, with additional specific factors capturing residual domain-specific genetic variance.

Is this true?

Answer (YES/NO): NO